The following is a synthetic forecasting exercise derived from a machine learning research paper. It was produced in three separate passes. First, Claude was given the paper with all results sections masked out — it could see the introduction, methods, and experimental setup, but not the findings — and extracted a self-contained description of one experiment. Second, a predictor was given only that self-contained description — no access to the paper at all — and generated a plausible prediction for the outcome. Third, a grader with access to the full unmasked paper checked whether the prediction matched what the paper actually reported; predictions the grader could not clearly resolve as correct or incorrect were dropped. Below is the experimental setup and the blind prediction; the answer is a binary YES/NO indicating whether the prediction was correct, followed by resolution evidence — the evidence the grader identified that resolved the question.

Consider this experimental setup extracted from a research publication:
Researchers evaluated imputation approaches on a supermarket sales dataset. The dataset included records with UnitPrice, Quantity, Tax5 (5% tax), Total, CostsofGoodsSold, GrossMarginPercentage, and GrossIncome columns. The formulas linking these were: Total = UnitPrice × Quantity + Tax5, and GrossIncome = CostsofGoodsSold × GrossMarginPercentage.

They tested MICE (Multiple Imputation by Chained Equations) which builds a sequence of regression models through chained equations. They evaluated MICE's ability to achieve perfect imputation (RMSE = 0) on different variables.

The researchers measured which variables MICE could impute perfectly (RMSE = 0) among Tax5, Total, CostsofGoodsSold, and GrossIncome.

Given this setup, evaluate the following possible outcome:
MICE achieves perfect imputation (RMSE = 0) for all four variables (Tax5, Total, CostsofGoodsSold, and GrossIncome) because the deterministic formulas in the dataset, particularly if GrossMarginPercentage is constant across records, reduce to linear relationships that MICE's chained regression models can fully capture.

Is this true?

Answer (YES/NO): YES